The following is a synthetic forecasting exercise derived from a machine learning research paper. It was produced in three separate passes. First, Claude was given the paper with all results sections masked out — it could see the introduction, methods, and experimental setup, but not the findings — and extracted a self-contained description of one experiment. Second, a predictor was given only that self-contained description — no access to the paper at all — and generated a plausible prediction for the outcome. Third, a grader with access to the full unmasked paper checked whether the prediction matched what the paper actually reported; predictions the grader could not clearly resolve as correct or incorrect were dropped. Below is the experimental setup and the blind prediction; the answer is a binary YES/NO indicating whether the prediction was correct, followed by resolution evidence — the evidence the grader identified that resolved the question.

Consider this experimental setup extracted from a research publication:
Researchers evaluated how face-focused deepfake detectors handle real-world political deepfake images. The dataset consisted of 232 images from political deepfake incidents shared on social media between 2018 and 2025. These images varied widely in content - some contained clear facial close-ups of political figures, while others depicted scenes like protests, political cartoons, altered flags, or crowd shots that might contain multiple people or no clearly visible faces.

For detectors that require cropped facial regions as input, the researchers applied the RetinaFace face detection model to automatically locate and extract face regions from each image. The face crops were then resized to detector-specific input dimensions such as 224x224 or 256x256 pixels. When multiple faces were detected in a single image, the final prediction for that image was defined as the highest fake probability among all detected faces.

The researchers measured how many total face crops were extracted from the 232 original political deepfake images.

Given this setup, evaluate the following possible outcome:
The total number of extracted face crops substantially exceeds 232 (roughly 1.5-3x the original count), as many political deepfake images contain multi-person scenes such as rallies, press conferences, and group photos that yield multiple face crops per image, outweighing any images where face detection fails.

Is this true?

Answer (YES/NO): YES